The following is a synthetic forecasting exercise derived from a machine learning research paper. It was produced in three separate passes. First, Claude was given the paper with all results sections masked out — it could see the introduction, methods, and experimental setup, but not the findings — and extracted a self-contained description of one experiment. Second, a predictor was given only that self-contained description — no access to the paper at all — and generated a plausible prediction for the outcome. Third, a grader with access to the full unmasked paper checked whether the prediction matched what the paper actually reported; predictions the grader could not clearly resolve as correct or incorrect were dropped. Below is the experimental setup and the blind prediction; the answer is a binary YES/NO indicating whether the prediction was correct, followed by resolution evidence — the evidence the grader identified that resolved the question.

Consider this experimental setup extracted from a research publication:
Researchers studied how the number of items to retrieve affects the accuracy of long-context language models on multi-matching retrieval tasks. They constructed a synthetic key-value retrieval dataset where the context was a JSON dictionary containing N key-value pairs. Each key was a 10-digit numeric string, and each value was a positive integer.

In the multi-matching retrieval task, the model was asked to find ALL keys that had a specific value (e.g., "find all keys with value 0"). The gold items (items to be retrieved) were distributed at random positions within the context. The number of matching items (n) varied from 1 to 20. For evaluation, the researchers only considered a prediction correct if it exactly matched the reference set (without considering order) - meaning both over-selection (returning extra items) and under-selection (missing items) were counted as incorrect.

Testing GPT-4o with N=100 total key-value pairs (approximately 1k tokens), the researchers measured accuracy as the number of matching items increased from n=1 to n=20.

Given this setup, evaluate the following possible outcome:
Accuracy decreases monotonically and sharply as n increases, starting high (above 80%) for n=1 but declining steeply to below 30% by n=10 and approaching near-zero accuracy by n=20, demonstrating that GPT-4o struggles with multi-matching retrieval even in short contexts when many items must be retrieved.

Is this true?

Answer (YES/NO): NO